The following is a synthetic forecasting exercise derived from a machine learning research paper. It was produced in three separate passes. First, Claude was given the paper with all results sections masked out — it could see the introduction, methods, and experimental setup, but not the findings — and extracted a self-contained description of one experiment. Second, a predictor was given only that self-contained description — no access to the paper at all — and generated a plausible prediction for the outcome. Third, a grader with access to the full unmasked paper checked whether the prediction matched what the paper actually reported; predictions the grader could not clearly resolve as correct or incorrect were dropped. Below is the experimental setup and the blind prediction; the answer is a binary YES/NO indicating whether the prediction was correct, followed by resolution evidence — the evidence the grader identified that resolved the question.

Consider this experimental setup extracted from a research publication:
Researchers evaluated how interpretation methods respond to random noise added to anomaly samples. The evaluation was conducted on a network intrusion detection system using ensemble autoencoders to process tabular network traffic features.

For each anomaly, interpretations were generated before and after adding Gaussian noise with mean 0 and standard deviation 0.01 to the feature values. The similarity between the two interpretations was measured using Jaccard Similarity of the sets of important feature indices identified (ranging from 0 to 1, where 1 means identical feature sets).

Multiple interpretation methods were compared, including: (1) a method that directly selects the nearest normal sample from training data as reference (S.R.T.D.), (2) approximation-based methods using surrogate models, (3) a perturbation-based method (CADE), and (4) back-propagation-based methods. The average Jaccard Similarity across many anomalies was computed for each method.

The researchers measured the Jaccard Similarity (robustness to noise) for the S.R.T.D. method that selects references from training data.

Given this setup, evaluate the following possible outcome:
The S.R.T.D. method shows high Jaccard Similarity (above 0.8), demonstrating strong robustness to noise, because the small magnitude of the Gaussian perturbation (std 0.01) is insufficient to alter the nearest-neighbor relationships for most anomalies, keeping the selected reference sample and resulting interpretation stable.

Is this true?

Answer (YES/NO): NO